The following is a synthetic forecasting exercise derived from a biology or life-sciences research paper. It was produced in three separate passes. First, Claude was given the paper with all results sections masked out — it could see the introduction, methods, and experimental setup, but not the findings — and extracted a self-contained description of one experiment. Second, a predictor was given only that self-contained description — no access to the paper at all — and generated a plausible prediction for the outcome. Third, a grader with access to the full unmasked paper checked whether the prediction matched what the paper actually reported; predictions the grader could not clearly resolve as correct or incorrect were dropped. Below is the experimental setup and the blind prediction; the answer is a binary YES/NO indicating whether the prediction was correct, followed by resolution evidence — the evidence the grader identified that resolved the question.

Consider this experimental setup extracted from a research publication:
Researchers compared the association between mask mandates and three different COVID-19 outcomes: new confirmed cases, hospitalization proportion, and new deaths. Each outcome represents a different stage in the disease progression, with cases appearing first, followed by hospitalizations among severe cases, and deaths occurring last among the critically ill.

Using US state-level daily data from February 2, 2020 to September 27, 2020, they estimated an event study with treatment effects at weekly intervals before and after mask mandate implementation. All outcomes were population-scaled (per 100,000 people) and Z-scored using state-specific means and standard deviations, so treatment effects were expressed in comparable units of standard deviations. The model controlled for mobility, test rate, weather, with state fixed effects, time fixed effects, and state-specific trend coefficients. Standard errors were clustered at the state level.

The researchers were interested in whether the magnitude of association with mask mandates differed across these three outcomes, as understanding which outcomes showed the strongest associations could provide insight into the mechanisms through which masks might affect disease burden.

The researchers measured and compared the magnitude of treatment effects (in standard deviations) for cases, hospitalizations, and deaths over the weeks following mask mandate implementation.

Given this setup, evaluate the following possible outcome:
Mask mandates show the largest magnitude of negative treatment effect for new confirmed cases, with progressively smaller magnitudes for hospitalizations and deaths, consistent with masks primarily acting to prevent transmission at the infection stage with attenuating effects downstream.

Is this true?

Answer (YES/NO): NO